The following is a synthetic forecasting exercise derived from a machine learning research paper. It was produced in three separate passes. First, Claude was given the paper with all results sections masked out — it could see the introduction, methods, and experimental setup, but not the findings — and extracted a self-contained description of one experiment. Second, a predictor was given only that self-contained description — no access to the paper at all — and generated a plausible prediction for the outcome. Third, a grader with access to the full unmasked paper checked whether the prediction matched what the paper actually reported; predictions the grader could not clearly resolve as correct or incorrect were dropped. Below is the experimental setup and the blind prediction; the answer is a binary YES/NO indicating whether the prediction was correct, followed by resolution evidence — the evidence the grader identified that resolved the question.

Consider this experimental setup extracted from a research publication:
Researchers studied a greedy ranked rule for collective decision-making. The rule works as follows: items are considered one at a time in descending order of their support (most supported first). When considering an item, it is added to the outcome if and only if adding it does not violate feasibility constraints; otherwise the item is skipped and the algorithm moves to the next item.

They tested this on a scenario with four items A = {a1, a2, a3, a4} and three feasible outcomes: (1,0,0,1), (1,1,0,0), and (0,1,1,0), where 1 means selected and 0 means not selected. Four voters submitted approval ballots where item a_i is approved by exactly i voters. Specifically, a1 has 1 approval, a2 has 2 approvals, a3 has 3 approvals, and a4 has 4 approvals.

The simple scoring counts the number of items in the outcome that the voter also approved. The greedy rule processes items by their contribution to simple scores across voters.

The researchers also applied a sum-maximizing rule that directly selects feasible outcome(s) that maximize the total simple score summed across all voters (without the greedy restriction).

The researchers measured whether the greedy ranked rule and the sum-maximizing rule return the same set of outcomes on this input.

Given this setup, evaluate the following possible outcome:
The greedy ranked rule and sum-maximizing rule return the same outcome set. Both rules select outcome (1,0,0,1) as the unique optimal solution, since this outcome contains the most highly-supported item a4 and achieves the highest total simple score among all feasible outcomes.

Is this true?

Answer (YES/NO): NO